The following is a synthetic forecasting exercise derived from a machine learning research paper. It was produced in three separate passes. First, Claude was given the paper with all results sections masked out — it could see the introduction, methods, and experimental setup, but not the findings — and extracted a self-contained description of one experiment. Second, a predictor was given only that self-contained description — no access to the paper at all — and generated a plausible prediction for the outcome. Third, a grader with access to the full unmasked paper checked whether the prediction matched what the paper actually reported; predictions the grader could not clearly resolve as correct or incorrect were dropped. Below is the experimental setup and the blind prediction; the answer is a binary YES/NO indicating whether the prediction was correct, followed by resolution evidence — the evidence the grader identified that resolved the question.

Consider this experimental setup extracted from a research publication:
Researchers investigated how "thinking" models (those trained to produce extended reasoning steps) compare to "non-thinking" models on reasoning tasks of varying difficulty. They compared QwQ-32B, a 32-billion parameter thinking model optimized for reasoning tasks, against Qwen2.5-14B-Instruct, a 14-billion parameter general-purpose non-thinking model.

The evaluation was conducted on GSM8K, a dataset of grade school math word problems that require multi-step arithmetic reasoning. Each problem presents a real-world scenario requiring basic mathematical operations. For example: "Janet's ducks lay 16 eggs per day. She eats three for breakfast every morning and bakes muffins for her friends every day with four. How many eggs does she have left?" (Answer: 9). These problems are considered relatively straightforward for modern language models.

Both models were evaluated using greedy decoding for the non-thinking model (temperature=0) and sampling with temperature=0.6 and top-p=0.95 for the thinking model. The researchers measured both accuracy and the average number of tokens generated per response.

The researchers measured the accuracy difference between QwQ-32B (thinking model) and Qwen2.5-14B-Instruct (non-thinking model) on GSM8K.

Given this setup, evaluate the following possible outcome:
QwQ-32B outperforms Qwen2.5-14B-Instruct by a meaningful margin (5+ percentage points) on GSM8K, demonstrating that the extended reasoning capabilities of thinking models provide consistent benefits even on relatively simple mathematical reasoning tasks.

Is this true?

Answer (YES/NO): NO